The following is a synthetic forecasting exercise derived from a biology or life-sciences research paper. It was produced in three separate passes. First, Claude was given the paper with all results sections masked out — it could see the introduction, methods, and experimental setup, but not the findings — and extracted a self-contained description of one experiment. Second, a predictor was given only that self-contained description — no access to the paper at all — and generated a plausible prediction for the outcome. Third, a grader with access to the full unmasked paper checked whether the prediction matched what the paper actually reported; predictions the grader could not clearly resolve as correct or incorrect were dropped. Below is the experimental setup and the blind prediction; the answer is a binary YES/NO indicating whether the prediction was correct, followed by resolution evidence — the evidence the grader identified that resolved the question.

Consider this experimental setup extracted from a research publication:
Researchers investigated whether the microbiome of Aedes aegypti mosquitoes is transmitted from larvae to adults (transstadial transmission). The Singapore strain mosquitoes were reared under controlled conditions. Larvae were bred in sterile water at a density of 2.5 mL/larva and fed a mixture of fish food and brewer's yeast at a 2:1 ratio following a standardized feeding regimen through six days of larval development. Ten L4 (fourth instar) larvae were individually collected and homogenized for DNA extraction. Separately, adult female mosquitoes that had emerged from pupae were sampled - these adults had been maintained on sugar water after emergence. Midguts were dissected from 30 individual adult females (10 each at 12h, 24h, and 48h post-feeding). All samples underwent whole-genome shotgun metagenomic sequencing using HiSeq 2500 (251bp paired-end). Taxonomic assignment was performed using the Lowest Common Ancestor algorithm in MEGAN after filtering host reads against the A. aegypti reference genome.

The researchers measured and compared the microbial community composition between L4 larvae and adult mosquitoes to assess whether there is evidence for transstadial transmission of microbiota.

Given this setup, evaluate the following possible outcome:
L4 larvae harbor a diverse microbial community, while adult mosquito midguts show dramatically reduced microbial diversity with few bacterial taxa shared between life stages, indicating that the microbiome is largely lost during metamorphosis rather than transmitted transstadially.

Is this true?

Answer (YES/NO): NO